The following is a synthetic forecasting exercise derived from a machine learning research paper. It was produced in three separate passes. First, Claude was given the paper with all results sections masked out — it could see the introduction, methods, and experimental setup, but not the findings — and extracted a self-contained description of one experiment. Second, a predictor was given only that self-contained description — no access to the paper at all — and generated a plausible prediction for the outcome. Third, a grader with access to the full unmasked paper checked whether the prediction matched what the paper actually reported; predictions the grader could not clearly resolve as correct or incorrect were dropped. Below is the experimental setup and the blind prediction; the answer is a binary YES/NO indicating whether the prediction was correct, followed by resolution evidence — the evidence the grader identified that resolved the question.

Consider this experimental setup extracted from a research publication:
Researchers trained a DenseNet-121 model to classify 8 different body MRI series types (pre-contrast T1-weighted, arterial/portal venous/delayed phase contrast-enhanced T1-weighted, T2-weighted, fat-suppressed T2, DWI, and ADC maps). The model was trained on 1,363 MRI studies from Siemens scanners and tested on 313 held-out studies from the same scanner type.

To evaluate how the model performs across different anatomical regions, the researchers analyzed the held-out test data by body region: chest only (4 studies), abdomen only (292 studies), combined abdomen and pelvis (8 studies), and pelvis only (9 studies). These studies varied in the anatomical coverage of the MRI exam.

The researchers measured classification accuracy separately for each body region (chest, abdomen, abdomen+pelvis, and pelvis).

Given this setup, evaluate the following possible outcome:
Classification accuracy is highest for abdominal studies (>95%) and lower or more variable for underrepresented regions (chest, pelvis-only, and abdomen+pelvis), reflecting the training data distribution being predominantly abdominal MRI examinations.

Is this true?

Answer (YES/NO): NO